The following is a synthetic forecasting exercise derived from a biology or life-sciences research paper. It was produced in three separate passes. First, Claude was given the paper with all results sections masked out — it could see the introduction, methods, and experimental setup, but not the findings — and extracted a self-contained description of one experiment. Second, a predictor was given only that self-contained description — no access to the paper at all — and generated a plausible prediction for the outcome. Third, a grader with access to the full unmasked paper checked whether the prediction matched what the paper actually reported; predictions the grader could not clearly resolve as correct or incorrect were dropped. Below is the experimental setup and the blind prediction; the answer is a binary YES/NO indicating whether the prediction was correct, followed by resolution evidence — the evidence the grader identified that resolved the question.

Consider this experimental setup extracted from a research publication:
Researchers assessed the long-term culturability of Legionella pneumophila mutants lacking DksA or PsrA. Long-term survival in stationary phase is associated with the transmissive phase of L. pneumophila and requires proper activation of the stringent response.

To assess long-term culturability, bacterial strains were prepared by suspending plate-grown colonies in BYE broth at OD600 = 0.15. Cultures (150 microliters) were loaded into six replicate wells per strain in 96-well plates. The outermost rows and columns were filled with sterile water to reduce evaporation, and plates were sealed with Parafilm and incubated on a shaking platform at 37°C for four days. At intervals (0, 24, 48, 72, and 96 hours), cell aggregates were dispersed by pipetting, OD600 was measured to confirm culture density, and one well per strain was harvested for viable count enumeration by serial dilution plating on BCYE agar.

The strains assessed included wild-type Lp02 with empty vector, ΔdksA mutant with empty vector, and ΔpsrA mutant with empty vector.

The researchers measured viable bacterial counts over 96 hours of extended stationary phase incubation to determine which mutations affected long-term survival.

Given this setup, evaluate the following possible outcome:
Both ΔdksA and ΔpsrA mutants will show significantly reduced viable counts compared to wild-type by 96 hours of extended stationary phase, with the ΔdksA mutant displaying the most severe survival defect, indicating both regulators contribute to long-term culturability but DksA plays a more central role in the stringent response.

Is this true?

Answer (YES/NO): NO